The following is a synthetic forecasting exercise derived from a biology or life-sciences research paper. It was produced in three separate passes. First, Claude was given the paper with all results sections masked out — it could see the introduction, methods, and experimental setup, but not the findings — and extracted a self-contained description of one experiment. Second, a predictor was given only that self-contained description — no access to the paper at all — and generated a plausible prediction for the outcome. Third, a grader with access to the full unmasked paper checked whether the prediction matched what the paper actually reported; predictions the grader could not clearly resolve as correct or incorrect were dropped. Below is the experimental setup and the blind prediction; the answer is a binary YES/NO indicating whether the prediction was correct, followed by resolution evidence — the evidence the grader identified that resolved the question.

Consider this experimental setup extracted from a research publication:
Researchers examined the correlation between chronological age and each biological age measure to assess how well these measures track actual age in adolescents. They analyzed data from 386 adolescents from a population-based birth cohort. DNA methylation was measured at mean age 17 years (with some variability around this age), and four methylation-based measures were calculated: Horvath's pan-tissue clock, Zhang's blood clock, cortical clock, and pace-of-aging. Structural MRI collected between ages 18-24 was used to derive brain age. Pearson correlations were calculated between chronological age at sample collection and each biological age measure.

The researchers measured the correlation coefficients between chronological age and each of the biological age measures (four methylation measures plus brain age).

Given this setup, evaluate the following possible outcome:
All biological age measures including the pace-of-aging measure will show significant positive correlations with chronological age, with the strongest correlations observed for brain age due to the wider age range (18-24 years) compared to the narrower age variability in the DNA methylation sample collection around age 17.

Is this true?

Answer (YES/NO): NO